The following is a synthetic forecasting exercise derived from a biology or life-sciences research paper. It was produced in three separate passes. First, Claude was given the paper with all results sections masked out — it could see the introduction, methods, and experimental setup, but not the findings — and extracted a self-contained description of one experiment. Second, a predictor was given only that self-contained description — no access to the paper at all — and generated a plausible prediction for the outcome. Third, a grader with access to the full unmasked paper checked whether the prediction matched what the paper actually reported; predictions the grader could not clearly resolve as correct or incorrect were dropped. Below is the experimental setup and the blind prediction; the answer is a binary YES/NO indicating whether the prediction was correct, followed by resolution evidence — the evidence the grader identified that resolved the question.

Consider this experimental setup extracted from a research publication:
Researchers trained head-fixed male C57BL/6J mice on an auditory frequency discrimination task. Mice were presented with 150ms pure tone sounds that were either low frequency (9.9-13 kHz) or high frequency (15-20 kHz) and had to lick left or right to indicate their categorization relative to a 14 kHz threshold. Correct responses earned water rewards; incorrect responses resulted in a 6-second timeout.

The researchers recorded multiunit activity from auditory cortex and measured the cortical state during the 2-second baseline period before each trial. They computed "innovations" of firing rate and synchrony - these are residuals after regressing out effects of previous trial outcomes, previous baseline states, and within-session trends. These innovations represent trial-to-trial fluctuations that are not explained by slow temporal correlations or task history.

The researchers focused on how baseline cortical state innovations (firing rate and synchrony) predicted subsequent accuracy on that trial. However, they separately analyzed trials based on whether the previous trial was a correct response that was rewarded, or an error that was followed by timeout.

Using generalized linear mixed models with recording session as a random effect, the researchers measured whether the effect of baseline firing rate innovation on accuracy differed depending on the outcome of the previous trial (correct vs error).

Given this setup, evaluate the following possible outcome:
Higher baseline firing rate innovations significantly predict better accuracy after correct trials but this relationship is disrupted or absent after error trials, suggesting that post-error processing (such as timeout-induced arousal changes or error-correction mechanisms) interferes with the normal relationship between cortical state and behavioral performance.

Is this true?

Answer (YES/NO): NO